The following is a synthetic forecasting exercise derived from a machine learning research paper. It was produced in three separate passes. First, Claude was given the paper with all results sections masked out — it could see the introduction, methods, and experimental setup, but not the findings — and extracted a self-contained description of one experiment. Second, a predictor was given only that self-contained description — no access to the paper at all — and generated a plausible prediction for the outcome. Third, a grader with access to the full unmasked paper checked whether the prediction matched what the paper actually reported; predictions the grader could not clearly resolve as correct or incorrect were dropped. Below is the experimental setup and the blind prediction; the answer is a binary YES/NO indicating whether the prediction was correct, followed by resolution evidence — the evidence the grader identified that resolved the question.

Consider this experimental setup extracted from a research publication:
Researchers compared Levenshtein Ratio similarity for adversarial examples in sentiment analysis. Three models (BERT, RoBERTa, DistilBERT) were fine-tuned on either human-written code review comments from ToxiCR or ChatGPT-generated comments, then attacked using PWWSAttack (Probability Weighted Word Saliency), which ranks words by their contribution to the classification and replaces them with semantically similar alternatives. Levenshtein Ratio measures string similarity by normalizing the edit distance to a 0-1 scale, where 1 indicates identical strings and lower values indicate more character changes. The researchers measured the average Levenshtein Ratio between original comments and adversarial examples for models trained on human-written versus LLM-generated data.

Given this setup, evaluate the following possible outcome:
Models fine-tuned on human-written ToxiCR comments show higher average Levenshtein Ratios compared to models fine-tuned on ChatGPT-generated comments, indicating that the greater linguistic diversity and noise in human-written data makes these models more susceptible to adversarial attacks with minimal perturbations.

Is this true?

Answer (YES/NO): NO